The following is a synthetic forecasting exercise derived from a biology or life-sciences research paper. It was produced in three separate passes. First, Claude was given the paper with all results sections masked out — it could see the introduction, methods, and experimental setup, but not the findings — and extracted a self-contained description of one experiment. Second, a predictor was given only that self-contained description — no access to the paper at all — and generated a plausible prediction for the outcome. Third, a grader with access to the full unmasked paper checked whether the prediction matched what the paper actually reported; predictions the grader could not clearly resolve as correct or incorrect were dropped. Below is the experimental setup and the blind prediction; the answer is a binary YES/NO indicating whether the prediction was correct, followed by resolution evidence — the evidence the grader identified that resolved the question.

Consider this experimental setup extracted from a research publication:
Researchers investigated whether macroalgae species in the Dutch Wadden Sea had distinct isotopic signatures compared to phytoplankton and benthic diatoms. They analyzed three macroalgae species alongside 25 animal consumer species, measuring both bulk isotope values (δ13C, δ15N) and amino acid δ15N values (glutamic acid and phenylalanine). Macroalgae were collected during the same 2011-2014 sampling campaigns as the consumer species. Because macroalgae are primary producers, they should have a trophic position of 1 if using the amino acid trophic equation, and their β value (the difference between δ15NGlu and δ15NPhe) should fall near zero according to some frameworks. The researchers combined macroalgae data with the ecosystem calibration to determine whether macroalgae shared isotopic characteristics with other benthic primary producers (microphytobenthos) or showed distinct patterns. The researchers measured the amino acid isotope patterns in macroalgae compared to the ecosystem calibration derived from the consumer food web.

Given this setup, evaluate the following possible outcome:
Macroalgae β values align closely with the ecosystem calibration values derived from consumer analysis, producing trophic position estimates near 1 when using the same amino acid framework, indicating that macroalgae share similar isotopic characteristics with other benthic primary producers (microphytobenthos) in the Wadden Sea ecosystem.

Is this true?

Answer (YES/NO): NO